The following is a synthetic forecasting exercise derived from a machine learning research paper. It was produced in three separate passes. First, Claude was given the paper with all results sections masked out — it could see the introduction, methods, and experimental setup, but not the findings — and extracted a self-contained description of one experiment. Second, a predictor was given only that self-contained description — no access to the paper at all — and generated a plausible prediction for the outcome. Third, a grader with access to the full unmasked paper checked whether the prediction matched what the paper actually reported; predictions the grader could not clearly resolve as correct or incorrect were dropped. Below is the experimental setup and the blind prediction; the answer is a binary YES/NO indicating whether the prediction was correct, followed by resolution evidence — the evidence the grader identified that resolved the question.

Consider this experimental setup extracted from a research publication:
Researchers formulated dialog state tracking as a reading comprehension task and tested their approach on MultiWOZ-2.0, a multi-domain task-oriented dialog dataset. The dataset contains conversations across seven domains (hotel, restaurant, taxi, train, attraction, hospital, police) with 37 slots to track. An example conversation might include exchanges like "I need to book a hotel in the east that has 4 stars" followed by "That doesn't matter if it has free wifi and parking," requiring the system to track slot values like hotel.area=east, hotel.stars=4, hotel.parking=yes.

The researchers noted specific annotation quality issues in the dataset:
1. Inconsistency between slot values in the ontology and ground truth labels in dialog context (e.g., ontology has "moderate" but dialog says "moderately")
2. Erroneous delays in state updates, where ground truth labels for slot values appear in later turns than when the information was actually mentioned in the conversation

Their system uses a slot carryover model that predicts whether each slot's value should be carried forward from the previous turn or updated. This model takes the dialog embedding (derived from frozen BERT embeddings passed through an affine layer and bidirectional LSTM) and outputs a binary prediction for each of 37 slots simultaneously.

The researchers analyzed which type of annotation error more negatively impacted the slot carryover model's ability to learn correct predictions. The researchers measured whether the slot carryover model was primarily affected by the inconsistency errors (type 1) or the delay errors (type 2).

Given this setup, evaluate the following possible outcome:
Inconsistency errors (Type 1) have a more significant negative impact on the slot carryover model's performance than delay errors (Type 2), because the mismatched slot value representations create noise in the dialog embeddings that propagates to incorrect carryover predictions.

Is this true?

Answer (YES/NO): NO